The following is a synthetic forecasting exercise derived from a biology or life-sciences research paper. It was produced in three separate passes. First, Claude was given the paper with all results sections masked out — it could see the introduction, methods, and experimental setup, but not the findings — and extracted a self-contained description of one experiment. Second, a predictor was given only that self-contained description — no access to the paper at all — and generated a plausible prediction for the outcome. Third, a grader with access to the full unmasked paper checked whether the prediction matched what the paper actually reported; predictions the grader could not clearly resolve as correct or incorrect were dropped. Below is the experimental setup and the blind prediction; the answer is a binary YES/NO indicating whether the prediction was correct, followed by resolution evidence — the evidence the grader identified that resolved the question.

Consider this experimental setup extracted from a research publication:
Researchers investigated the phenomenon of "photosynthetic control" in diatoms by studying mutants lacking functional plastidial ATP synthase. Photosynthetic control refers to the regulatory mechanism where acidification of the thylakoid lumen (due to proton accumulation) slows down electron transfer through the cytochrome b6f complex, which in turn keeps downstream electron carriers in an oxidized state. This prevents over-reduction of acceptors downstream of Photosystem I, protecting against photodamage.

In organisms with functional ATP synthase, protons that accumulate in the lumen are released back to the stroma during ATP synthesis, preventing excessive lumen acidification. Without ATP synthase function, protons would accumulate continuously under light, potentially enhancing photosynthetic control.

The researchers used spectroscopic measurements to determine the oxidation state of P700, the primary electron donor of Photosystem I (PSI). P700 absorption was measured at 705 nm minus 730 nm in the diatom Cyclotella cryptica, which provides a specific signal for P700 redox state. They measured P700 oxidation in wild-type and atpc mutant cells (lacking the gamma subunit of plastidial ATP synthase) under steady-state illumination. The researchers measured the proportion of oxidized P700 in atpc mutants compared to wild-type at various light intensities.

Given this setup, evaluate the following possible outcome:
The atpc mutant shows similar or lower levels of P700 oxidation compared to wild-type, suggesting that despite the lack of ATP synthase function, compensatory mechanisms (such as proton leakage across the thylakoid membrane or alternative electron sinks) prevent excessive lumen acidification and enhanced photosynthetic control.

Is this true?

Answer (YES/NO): NO